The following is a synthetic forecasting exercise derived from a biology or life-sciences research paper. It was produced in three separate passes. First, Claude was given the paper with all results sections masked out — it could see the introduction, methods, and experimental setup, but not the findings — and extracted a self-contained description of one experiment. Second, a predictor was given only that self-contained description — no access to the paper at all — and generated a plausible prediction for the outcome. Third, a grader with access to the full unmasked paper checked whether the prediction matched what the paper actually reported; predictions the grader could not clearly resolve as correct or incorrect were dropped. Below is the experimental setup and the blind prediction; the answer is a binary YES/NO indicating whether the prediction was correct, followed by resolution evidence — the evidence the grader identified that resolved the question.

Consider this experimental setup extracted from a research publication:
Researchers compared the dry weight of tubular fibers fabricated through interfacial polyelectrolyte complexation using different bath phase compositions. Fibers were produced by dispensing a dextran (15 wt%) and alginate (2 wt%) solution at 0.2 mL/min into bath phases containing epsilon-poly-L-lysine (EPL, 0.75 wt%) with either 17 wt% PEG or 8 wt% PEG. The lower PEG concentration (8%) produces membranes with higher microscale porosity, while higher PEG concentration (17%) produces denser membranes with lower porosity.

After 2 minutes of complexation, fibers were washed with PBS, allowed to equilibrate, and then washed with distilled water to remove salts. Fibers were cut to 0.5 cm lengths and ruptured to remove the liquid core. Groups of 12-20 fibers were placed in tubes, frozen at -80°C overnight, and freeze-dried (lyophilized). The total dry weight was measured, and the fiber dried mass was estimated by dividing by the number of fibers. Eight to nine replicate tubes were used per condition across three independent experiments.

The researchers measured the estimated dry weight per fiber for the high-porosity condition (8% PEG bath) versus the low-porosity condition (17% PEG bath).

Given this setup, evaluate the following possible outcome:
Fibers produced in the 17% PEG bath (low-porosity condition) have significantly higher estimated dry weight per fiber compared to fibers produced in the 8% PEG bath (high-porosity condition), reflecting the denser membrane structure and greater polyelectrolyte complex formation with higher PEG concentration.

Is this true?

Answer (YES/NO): NO